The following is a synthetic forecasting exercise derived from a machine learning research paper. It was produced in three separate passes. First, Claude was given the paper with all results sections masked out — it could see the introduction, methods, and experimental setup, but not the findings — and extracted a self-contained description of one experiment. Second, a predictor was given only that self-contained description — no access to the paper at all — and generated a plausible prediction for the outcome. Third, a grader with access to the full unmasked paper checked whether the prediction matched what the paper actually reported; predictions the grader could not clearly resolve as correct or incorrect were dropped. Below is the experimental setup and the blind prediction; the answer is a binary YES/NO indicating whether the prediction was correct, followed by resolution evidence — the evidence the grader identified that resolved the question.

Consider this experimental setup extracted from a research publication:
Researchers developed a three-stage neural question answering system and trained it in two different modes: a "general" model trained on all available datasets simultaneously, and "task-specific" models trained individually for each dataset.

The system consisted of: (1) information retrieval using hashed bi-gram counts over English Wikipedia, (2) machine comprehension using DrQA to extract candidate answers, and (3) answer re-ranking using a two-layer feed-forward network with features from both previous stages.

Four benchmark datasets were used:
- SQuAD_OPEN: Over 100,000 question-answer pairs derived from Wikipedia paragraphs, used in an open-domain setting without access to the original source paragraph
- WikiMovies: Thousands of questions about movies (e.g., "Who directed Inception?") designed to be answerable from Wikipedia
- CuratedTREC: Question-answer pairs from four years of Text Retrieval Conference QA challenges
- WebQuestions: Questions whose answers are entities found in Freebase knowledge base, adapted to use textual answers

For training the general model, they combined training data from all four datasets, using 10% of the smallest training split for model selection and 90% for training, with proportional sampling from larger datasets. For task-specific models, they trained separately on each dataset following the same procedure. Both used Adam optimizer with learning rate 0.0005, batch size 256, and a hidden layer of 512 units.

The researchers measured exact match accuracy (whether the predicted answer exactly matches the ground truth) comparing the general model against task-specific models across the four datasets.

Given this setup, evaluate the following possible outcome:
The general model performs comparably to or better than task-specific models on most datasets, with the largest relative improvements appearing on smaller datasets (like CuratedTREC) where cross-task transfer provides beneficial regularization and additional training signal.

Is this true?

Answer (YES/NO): NO